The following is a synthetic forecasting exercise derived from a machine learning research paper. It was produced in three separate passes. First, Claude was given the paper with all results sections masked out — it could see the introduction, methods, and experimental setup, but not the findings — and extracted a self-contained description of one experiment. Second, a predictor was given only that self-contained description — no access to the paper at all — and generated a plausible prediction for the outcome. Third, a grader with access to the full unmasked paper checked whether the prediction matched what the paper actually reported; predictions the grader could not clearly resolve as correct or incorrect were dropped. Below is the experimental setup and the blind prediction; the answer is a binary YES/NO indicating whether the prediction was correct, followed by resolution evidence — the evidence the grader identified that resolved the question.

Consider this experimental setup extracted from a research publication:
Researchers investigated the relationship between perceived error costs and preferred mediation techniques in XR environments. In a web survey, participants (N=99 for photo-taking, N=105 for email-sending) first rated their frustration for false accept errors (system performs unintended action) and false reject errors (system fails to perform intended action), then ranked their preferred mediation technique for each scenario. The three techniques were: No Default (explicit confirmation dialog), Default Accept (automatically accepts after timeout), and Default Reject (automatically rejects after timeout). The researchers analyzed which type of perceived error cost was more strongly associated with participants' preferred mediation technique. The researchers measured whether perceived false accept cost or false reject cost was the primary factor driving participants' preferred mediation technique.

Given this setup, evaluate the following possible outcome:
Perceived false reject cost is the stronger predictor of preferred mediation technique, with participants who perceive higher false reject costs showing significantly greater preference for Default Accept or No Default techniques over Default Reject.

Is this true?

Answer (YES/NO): NO